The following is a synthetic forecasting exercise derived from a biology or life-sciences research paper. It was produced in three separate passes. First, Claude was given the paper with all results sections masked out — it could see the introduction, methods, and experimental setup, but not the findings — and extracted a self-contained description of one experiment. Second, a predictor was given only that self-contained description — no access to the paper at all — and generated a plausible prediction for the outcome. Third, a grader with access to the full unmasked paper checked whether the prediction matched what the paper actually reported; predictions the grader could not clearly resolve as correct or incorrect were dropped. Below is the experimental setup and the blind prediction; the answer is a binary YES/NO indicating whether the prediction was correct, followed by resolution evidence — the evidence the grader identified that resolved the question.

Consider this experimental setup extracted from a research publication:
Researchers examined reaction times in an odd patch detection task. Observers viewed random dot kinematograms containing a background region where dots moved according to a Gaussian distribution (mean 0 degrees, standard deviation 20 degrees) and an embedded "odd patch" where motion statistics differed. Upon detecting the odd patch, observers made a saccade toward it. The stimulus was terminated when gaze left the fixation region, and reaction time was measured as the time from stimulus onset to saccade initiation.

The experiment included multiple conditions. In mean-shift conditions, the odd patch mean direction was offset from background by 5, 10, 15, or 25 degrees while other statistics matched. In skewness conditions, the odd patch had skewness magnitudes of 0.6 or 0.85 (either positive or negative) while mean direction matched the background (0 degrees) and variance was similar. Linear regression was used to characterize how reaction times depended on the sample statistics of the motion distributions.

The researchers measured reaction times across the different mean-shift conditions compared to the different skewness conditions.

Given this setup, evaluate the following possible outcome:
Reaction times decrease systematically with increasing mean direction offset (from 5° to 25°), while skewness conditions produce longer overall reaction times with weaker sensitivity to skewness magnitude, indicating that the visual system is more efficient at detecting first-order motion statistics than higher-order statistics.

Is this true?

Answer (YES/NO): NO